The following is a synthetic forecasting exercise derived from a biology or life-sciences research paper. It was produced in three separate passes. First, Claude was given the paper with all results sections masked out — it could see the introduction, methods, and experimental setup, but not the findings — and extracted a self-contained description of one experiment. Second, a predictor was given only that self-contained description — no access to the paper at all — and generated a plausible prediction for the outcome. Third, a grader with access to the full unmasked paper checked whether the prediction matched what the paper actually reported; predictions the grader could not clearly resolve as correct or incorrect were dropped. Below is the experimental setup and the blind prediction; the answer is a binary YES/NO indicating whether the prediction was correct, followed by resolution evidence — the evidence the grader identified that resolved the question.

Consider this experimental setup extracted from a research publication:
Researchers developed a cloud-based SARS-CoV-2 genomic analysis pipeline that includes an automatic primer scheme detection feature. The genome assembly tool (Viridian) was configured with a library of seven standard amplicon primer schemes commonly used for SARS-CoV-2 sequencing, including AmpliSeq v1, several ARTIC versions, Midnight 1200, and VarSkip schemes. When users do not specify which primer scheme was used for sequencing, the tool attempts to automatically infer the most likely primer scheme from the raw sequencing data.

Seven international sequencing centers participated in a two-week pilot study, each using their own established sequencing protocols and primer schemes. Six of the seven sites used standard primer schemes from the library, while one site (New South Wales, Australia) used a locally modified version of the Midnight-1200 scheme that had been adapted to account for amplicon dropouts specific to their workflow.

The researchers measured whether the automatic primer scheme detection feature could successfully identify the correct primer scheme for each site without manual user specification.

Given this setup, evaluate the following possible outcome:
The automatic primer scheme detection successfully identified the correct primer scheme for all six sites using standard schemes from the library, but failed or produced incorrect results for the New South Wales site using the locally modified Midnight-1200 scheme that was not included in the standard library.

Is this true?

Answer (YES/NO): YES